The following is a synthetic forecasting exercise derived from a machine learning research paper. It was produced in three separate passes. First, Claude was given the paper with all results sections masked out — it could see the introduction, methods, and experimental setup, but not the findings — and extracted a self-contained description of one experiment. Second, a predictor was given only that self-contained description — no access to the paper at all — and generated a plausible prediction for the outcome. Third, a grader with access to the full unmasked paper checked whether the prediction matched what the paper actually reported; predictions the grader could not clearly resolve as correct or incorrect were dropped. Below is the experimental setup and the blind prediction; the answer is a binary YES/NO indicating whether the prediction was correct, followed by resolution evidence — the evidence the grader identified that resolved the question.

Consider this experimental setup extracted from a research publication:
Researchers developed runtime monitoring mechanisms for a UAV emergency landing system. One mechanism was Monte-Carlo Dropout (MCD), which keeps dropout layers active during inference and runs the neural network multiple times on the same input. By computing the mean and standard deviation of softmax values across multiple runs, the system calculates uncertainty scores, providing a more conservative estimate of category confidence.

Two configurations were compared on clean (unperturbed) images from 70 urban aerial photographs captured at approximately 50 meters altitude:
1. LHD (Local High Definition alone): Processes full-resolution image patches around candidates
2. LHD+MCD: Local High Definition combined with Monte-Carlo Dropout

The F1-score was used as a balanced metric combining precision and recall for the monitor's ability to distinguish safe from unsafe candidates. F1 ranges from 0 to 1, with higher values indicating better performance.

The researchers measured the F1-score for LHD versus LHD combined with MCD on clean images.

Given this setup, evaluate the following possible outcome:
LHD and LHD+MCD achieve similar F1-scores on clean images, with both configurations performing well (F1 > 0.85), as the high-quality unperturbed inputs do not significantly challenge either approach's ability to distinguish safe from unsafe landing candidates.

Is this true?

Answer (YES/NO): NO